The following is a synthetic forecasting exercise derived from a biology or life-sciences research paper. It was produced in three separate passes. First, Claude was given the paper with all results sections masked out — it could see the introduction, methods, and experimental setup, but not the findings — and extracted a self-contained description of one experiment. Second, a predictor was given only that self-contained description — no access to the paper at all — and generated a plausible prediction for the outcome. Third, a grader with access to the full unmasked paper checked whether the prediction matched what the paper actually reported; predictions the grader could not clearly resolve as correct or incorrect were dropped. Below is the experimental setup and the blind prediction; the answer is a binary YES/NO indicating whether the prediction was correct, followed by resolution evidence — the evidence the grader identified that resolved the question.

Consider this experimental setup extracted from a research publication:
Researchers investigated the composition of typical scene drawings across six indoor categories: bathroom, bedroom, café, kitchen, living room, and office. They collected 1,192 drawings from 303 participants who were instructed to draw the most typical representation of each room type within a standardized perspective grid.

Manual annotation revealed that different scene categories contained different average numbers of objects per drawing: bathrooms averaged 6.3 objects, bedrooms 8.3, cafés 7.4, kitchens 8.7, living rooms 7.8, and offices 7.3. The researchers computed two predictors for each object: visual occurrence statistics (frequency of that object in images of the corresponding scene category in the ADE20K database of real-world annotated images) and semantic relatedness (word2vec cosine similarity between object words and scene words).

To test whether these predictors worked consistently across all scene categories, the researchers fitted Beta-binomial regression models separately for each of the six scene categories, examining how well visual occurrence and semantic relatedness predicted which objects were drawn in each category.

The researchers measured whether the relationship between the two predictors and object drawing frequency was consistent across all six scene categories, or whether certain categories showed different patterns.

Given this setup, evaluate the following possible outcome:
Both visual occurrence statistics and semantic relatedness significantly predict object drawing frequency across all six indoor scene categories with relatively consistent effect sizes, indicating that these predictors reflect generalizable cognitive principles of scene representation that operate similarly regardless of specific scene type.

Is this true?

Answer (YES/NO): NO